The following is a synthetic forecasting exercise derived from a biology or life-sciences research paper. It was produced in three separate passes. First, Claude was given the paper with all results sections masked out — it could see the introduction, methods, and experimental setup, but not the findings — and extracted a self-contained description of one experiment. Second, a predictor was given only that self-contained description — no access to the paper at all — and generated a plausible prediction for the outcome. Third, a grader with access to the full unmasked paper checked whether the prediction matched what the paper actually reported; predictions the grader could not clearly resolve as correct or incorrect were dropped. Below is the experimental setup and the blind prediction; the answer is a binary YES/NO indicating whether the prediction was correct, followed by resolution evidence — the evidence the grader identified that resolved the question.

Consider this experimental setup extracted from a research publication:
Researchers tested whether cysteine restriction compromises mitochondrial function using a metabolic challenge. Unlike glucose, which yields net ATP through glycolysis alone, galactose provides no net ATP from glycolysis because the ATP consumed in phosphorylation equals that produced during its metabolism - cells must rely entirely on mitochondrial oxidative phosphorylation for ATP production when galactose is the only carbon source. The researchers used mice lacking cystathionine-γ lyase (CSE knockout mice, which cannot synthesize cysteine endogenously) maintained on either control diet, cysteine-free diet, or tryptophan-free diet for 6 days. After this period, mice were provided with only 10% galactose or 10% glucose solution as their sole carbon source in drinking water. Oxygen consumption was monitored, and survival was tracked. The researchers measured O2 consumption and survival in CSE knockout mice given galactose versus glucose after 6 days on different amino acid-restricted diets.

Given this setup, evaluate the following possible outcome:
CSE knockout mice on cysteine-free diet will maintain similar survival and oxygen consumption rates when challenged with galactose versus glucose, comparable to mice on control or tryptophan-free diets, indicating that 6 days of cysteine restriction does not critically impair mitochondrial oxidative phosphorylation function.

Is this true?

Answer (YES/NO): NO